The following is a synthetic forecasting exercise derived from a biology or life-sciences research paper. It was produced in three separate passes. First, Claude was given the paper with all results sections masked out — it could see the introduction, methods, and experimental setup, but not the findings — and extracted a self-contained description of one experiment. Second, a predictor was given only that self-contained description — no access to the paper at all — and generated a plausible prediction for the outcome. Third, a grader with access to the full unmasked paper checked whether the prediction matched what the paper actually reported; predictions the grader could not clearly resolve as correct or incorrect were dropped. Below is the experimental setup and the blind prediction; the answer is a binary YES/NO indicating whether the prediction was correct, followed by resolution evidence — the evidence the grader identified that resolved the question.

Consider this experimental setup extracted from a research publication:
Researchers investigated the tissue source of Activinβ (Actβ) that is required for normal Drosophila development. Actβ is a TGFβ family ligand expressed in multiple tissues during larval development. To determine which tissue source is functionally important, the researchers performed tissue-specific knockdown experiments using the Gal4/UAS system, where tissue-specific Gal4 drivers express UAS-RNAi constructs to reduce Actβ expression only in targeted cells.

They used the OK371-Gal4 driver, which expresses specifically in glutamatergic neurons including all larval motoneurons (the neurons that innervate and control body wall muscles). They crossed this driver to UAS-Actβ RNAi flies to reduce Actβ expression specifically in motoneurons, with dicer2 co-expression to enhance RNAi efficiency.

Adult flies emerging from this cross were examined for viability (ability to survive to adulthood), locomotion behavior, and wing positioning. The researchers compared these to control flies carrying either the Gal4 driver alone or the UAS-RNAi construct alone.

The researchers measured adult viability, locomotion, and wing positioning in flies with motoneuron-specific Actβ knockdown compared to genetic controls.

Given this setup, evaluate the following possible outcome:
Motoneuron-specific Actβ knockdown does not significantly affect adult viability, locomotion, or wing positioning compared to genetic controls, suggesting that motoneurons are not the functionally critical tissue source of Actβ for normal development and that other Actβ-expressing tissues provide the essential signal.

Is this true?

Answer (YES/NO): NO